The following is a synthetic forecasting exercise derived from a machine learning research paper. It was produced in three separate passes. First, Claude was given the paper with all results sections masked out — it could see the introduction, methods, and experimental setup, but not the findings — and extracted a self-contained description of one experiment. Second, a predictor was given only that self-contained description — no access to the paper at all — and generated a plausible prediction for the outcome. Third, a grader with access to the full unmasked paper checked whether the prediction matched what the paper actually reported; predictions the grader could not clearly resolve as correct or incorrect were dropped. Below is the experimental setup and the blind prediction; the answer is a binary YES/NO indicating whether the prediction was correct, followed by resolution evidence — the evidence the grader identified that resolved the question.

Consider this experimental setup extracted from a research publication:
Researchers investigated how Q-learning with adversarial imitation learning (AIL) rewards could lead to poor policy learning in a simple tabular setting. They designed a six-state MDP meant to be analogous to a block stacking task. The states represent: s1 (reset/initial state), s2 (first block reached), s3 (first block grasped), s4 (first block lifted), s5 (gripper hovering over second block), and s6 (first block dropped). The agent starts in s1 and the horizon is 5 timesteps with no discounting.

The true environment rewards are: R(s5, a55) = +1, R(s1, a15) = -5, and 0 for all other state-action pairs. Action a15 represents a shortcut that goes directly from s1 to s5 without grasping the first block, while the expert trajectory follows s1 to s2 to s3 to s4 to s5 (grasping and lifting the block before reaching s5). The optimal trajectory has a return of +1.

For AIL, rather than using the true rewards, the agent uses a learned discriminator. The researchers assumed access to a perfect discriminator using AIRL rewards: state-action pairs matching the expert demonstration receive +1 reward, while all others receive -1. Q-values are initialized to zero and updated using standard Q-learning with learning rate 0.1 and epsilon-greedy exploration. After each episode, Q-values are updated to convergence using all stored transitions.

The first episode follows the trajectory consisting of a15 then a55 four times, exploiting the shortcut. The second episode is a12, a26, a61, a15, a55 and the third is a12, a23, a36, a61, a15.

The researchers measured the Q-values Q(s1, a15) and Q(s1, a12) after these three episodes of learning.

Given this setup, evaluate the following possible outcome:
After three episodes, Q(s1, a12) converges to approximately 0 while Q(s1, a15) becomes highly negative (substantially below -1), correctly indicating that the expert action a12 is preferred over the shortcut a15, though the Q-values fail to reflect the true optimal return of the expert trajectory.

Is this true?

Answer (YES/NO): NO